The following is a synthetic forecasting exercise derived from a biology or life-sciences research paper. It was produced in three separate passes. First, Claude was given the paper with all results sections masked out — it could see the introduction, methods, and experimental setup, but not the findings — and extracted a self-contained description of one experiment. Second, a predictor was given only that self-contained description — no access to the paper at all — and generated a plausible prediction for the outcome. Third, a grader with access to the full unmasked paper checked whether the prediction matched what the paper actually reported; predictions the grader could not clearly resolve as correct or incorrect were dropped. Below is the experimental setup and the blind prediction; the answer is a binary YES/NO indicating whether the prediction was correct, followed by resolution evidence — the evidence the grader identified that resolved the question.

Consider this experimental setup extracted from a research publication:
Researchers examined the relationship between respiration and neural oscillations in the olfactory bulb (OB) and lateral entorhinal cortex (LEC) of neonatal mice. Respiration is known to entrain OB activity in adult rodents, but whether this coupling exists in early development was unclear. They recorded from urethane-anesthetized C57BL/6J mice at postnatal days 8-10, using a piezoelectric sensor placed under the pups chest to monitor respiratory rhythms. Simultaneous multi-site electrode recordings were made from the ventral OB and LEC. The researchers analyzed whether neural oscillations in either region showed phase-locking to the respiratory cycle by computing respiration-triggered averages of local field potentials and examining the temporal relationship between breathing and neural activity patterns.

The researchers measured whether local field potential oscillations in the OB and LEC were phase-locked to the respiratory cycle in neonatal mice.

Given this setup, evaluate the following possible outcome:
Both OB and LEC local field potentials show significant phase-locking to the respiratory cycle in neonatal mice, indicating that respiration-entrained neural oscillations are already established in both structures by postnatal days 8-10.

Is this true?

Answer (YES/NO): YES